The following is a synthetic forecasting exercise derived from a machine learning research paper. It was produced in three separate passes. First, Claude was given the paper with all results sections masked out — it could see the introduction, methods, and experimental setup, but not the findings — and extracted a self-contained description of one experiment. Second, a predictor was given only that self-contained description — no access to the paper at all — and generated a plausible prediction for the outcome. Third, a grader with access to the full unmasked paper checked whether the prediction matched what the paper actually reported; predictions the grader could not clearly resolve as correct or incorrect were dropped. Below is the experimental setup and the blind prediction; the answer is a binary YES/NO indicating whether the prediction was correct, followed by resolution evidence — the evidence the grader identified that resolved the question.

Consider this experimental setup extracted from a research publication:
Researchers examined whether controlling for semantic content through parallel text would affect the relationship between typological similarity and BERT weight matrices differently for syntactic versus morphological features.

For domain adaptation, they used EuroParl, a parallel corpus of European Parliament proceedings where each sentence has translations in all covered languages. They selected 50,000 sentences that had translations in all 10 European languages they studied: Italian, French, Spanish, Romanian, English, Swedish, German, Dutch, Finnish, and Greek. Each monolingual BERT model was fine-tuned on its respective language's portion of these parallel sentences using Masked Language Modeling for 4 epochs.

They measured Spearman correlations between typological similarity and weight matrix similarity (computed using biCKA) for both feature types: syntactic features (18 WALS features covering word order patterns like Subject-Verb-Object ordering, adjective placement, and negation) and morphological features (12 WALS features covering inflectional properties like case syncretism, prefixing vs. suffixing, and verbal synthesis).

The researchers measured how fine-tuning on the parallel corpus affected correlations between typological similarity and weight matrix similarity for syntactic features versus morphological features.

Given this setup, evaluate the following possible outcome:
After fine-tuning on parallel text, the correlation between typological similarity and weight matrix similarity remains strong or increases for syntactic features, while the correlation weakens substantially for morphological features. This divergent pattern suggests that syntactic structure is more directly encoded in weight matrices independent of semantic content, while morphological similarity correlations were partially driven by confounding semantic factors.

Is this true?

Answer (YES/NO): NO